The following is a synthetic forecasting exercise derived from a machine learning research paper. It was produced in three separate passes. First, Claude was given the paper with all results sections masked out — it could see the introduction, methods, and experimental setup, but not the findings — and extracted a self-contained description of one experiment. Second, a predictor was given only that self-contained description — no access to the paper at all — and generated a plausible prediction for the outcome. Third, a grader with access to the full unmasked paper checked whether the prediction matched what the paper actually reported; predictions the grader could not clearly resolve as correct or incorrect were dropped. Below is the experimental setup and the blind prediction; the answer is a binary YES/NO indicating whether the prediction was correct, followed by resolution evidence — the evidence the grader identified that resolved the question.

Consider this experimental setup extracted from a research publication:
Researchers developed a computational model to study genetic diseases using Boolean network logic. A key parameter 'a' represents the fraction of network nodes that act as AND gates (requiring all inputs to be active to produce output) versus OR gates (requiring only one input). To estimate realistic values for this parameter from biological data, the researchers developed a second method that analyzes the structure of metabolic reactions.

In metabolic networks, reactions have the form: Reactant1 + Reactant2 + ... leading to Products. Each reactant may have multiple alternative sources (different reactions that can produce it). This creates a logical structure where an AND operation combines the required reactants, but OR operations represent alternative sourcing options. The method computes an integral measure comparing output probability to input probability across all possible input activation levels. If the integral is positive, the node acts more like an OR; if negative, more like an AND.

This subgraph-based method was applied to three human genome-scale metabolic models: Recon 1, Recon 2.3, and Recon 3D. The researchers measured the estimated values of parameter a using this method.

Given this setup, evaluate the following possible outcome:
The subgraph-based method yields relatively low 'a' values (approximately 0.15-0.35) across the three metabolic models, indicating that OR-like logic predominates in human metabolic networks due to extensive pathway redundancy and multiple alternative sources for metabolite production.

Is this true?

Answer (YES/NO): NO